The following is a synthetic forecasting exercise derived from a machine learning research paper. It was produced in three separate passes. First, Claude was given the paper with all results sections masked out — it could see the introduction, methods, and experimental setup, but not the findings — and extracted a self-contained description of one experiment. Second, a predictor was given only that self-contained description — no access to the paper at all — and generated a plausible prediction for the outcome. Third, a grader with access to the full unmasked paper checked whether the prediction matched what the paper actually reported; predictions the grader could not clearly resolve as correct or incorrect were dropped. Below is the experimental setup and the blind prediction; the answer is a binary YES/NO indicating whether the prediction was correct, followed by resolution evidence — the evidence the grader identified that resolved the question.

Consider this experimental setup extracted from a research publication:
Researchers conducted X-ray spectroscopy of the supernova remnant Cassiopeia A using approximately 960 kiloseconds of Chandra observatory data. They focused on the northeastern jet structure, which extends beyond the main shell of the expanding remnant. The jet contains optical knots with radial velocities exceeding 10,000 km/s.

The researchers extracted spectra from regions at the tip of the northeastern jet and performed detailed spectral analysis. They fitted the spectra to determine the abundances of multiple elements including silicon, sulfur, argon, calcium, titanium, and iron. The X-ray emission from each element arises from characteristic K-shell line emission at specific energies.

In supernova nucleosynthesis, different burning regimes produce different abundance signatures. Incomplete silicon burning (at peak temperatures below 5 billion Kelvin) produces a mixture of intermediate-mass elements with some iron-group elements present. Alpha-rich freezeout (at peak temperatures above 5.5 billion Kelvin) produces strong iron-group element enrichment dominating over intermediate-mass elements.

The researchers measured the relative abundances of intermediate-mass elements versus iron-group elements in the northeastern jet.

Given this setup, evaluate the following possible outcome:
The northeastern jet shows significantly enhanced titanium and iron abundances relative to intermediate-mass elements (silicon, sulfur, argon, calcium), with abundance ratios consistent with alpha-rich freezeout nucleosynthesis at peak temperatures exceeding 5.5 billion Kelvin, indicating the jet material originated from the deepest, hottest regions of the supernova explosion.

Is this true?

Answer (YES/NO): NO